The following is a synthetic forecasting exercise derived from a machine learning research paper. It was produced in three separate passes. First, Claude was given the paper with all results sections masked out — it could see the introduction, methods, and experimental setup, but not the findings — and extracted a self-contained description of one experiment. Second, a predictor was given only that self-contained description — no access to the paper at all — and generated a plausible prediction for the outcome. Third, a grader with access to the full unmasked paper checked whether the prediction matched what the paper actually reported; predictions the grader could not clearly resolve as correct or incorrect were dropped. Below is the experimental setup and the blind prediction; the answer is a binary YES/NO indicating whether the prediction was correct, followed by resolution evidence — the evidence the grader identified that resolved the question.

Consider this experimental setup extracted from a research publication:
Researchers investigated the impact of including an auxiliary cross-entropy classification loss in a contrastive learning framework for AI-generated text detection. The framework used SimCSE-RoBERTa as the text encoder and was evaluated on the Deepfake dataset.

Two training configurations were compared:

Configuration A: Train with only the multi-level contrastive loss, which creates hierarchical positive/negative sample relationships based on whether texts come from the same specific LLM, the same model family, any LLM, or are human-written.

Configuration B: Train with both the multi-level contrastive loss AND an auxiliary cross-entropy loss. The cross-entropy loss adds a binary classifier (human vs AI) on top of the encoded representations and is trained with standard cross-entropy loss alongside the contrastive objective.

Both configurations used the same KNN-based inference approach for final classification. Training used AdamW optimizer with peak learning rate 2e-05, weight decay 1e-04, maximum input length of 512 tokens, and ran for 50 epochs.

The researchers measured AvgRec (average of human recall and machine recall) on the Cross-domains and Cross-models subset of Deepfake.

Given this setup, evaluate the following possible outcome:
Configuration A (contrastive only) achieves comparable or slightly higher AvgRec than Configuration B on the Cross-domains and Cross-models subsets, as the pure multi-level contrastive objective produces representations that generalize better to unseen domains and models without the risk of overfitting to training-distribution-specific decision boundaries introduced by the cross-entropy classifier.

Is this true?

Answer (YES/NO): NO